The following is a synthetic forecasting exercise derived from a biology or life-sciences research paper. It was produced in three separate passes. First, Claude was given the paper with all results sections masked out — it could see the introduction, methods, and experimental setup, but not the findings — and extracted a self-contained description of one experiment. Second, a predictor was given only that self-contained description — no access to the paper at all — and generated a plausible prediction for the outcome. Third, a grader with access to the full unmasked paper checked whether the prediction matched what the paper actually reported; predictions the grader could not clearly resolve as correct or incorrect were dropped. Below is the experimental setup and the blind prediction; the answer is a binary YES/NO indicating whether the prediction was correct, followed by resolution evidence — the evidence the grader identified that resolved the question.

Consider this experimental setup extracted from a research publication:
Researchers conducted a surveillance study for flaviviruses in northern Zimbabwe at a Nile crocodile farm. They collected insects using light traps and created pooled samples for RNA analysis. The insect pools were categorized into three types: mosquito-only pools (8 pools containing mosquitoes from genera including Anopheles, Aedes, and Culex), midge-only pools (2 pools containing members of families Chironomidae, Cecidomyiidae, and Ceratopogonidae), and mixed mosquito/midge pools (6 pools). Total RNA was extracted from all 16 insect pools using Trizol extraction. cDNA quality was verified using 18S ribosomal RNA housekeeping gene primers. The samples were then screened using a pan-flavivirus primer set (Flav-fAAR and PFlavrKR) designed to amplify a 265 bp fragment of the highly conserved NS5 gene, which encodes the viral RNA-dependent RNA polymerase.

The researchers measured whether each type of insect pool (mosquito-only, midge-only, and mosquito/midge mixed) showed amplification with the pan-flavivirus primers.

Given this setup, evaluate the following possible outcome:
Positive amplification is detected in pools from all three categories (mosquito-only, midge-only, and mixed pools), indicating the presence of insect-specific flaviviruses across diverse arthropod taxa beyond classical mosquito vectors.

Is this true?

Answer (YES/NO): NO